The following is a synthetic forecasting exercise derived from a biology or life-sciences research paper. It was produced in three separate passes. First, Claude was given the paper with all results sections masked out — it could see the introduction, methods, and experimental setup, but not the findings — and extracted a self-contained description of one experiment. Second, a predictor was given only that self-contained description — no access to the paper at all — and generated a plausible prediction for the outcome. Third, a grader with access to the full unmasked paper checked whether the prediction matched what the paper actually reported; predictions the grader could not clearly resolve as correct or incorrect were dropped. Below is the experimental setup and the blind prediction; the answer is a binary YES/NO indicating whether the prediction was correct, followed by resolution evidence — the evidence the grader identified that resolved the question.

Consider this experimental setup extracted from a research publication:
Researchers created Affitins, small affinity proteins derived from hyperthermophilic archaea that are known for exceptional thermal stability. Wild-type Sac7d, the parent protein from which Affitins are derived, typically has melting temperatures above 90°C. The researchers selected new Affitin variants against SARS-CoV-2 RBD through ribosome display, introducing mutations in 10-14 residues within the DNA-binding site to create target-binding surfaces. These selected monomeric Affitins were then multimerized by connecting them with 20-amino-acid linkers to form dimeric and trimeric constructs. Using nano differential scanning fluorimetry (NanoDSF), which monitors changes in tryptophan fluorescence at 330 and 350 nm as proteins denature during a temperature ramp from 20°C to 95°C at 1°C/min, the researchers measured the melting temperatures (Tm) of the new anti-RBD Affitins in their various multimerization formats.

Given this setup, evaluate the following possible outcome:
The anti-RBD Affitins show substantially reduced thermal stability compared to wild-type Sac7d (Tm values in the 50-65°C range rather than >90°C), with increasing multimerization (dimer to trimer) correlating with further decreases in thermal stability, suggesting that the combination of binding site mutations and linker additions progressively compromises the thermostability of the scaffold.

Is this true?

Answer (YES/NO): NO